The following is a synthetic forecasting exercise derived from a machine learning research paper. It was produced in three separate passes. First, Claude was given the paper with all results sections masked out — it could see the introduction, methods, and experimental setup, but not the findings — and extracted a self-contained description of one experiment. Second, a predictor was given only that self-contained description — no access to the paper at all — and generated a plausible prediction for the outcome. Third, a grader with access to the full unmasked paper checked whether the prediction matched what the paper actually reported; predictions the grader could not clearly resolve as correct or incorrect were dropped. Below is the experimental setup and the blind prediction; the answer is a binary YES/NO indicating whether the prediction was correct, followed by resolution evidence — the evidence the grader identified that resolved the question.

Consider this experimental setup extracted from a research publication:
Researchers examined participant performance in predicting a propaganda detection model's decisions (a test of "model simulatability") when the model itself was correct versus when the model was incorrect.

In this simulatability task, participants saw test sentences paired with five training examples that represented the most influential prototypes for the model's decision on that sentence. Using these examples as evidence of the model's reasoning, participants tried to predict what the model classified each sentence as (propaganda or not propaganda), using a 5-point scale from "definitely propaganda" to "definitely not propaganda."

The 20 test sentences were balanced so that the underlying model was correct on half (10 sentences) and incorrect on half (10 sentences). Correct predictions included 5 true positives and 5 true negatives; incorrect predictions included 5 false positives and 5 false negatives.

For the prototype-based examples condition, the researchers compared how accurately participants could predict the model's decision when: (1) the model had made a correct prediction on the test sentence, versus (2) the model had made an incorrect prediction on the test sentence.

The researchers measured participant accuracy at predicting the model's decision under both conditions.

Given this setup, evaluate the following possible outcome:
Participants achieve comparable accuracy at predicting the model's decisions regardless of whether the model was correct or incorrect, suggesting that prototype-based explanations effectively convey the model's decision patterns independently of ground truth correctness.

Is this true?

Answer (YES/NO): NO